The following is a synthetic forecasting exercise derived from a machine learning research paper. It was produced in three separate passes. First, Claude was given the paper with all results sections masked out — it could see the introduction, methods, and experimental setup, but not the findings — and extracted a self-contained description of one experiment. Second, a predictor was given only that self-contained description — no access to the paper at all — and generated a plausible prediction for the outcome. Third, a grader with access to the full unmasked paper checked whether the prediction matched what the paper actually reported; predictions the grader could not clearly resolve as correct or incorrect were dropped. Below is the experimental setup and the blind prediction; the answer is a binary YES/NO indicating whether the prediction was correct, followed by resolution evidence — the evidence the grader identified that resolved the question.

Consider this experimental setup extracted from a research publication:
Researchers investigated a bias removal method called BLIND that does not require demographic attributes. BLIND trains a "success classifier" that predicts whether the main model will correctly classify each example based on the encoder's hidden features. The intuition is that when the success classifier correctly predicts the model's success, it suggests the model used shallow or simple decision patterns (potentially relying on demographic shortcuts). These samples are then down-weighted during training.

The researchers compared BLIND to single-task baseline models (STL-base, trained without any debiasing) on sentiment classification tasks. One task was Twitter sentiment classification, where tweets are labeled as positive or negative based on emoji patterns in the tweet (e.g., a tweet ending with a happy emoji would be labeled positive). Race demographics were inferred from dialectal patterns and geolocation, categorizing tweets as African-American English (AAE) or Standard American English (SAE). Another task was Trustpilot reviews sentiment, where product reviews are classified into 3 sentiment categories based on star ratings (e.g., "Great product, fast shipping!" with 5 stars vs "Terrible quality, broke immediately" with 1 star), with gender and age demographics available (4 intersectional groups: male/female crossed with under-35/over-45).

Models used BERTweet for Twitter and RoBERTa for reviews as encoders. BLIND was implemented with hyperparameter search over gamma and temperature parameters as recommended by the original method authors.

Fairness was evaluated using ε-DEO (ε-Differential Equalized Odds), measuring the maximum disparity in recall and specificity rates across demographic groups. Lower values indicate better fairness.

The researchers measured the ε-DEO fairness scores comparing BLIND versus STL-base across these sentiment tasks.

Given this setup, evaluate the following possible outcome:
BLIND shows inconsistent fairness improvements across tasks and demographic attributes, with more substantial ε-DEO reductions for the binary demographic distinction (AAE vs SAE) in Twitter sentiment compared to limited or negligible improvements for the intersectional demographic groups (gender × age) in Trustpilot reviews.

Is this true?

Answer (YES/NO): NO